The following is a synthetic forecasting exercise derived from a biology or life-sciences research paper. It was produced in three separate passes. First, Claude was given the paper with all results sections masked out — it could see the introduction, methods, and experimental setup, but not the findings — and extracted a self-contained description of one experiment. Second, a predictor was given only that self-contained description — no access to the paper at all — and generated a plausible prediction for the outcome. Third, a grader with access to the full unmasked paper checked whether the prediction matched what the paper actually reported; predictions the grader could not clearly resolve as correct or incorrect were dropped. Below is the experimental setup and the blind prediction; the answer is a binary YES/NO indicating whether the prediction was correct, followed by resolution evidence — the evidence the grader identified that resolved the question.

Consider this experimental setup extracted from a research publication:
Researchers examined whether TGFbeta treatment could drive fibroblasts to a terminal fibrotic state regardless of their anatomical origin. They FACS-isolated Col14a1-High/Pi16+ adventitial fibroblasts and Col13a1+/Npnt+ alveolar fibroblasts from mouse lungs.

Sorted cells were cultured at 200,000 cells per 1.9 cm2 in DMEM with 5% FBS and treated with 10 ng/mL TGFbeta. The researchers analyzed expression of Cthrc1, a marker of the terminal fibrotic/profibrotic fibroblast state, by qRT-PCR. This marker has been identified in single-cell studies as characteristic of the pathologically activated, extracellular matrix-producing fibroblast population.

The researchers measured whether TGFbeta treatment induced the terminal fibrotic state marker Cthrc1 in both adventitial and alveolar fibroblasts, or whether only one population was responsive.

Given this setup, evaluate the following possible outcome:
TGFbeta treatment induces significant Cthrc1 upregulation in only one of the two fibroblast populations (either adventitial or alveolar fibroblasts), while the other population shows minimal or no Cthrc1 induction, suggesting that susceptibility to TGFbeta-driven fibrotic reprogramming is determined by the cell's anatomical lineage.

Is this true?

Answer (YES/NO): NO